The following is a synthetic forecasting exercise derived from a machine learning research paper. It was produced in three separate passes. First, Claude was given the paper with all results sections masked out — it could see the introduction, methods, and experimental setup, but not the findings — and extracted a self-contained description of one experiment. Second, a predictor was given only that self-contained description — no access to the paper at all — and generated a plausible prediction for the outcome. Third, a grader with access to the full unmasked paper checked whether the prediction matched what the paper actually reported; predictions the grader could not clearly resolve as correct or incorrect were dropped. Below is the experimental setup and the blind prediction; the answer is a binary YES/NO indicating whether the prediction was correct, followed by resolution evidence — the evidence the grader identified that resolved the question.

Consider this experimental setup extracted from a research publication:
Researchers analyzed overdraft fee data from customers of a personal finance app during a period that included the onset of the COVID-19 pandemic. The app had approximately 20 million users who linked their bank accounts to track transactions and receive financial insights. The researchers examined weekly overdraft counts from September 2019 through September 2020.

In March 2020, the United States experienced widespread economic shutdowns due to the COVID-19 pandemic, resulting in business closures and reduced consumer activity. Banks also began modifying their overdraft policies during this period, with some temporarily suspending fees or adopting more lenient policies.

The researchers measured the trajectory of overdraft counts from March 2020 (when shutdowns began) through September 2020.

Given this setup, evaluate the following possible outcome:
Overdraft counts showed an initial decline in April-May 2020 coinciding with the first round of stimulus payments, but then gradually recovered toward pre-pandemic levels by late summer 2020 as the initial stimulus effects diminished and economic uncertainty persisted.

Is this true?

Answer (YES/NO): NO